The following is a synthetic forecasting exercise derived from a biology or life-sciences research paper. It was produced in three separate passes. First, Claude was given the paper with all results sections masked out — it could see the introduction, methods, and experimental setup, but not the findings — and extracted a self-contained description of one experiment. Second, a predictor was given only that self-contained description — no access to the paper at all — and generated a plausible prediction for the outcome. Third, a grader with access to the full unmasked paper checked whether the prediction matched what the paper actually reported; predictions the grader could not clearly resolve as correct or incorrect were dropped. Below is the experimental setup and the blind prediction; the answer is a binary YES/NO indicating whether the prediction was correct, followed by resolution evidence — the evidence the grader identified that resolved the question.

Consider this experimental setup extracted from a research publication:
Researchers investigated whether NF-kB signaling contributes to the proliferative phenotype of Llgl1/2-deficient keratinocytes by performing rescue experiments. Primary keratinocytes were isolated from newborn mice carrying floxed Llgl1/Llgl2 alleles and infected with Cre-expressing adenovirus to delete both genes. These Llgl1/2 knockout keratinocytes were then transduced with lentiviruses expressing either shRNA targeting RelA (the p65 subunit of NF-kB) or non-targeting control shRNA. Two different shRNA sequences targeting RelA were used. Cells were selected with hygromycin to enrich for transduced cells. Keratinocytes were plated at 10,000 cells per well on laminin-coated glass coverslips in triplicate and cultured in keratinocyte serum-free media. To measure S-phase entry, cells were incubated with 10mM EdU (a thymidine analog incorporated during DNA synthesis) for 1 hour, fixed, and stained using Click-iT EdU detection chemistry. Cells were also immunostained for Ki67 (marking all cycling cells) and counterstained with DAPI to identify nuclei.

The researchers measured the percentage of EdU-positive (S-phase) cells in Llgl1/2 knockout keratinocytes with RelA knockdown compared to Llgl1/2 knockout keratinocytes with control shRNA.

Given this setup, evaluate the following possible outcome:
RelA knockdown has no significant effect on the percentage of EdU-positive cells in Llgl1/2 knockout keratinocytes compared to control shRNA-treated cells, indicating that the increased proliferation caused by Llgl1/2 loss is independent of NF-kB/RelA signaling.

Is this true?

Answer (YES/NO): NO